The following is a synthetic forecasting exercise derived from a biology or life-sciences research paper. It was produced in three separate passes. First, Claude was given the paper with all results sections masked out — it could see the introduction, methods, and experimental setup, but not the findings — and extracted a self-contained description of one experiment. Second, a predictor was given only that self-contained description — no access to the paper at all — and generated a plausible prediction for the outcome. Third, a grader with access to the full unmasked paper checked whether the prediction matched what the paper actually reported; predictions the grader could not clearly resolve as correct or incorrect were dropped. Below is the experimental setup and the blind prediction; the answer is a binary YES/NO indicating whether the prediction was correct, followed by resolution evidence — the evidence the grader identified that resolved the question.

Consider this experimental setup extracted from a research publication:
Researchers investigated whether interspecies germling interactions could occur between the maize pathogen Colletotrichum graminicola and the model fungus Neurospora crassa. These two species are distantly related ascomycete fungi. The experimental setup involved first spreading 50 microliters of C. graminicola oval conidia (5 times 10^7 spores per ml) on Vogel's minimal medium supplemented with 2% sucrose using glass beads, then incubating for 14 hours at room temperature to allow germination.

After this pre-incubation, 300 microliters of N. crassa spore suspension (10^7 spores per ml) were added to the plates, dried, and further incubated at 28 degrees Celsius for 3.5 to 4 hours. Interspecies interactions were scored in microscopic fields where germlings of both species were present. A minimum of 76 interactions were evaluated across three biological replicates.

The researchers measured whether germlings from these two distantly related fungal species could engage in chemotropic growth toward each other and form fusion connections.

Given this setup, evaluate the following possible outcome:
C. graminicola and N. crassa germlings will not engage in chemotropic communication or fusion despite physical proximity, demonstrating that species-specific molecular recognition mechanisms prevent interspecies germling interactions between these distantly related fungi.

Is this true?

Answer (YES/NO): NO